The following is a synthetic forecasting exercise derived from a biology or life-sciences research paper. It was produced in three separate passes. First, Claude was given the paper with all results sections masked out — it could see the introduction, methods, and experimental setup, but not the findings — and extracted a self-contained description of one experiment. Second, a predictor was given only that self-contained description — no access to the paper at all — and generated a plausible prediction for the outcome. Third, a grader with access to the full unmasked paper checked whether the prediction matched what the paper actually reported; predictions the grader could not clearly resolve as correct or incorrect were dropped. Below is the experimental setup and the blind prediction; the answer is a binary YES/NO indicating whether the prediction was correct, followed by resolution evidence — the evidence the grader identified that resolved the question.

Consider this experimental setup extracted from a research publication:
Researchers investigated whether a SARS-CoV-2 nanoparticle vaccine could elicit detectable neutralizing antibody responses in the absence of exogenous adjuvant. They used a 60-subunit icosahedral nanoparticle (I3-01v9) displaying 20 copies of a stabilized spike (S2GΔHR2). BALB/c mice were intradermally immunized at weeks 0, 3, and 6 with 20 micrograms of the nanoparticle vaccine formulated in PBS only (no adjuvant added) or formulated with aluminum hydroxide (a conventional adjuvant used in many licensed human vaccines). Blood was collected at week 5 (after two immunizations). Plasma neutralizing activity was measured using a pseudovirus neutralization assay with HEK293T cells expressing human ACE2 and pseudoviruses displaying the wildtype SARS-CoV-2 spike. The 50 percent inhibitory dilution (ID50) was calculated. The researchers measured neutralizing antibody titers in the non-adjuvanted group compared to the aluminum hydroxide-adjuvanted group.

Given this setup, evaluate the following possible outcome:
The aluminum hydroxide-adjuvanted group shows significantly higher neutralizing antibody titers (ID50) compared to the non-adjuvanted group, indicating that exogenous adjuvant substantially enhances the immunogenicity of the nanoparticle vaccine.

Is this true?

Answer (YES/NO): YES